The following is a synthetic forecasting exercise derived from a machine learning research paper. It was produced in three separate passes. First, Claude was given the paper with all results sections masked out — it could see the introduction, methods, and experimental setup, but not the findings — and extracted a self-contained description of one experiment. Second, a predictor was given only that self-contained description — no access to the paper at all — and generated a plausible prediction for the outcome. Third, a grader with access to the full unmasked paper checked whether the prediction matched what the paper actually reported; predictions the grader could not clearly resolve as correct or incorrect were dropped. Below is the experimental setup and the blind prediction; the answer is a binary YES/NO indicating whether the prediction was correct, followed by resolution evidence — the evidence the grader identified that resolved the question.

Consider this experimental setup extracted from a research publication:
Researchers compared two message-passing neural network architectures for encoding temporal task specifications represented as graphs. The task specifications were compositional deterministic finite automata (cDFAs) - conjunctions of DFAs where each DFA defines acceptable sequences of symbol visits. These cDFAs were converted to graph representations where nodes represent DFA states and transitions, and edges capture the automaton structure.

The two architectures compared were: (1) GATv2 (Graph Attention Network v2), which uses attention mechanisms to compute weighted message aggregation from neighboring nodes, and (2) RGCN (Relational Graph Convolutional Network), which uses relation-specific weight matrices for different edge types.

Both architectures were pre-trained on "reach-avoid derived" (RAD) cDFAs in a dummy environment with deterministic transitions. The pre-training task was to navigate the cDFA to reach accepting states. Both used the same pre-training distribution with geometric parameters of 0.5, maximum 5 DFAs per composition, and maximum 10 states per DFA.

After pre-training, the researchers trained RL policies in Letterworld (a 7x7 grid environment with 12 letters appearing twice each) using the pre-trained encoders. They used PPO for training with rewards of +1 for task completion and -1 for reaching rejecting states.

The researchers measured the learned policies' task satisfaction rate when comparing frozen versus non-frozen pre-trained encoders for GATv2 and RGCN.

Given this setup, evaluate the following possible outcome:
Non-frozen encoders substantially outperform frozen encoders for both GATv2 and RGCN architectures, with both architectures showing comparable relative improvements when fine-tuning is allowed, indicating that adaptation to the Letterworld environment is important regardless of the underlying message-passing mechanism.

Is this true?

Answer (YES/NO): NO